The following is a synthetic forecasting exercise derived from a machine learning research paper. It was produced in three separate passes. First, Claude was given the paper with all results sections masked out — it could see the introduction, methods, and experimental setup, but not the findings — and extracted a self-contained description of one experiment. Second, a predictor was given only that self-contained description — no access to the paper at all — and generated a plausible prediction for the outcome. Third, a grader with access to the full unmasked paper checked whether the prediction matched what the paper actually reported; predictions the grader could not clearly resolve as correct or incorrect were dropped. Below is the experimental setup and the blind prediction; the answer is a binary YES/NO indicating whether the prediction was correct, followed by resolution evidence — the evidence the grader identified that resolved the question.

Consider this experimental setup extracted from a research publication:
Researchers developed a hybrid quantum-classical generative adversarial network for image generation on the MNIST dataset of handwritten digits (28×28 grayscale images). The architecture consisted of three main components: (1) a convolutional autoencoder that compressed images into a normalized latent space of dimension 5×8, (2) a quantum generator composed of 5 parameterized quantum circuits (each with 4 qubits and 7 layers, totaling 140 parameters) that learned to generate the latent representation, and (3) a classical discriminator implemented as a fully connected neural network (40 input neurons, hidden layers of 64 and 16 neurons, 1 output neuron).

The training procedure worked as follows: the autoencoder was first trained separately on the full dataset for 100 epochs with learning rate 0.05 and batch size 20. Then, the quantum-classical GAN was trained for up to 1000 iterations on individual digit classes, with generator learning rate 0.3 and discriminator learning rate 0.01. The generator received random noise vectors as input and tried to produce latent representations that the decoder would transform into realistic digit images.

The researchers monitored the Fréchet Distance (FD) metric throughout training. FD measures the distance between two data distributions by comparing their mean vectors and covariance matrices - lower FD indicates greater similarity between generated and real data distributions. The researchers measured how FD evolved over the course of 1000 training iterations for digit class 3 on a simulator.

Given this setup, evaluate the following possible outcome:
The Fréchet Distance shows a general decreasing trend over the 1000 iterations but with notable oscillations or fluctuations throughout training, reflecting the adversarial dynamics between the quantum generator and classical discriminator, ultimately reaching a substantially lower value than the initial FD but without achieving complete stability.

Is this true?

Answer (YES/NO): NO